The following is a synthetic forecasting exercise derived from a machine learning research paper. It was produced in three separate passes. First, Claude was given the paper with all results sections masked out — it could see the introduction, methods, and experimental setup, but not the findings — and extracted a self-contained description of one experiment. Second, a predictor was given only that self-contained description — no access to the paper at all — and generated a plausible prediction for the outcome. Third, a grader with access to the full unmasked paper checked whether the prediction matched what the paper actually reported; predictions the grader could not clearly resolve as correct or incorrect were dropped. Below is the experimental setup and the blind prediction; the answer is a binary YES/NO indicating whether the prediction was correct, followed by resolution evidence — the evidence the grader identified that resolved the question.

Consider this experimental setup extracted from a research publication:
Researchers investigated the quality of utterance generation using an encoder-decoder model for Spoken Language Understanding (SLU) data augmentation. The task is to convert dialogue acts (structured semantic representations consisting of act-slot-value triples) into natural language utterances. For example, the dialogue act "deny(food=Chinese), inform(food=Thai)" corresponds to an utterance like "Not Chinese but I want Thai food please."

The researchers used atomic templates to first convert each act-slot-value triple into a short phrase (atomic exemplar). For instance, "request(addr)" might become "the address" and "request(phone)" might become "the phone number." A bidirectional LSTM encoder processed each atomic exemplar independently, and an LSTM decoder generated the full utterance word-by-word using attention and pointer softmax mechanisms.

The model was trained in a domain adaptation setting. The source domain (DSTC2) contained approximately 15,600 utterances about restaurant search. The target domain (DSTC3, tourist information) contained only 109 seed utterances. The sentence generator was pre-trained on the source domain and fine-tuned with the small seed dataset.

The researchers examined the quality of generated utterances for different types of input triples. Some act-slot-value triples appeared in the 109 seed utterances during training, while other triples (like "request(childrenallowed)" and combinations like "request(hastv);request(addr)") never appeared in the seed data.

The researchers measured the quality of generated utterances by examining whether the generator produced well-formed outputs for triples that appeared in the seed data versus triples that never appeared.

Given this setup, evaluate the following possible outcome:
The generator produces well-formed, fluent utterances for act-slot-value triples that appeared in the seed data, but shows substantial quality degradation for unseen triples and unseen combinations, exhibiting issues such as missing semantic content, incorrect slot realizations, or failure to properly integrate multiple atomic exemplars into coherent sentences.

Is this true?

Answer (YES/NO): YES